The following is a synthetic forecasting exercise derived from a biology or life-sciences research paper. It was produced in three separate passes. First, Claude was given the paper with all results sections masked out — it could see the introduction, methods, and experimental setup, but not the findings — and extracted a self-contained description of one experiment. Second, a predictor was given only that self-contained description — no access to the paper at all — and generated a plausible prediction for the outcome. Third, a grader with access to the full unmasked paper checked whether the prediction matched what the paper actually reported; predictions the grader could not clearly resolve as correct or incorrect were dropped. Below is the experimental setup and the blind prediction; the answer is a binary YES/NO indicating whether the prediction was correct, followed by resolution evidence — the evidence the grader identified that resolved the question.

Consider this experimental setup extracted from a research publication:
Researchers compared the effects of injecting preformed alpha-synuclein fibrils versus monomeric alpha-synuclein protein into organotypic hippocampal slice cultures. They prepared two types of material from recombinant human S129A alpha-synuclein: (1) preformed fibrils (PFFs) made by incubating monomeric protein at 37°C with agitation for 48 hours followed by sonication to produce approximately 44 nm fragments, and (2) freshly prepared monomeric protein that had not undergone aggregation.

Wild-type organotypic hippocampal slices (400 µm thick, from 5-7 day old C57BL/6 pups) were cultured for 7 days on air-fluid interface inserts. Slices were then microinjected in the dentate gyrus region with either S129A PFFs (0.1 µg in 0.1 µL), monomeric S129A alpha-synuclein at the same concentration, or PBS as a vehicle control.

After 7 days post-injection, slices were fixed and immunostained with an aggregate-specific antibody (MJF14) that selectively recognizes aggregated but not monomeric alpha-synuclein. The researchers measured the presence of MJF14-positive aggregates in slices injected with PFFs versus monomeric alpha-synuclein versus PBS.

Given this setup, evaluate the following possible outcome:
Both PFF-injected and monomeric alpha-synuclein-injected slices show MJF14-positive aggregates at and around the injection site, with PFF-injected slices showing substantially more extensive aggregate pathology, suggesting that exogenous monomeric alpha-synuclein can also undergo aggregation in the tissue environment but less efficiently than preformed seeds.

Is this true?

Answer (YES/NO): NO